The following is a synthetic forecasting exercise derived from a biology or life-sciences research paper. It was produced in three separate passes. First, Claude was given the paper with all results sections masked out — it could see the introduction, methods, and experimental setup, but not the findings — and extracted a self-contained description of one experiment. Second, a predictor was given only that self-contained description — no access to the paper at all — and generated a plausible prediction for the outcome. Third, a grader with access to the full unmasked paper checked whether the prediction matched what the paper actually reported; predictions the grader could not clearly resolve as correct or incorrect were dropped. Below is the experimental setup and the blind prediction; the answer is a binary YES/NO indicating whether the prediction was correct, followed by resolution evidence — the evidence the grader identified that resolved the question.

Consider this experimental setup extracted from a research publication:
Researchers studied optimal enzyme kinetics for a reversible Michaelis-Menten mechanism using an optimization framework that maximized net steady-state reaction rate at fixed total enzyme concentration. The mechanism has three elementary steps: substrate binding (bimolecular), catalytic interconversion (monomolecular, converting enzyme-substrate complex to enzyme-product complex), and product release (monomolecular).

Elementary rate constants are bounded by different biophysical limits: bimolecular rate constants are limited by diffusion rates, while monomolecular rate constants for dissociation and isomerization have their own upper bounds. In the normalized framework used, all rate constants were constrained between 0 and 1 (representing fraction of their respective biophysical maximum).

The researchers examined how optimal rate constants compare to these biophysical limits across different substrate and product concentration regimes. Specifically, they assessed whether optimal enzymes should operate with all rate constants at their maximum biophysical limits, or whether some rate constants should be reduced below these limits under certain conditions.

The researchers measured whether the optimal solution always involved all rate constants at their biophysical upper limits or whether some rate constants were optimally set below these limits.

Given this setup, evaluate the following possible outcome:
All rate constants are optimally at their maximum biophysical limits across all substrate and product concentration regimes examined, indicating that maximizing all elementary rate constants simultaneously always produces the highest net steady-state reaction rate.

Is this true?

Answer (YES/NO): NO